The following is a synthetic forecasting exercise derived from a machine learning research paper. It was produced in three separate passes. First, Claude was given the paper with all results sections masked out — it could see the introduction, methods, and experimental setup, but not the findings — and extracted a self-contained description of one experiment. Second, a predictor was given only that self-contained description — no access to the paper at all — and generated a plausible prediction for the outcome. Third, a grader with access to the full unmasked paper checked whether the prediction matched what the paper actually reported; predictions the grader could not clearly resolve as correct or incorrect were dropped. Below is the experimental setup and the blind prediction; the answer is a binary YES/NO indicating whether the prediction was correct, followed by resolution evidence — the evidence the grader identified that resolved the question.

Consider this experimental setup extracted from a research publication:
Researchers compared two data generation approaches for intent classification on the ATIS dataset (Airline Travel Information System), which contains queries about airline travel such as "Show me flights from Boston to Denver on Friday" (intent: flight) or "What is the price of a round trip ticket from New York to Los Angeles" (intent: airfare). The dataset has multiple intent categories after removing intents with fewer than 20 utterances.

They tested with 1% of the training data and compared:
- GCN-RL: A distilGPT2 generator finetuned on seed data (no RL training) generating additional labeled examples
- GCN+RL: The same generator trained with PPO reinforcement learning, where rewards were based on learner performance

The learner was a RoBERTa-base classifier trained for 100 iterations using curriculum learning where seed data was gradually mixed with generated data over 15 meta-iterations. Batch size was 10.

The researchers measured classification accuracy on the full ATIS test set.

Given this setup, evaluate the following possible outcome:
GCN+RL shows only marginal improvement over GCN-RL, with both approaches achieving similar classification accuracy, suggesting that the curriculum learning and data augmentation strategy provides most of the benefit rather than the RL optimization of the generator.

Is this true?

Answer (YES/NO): NO